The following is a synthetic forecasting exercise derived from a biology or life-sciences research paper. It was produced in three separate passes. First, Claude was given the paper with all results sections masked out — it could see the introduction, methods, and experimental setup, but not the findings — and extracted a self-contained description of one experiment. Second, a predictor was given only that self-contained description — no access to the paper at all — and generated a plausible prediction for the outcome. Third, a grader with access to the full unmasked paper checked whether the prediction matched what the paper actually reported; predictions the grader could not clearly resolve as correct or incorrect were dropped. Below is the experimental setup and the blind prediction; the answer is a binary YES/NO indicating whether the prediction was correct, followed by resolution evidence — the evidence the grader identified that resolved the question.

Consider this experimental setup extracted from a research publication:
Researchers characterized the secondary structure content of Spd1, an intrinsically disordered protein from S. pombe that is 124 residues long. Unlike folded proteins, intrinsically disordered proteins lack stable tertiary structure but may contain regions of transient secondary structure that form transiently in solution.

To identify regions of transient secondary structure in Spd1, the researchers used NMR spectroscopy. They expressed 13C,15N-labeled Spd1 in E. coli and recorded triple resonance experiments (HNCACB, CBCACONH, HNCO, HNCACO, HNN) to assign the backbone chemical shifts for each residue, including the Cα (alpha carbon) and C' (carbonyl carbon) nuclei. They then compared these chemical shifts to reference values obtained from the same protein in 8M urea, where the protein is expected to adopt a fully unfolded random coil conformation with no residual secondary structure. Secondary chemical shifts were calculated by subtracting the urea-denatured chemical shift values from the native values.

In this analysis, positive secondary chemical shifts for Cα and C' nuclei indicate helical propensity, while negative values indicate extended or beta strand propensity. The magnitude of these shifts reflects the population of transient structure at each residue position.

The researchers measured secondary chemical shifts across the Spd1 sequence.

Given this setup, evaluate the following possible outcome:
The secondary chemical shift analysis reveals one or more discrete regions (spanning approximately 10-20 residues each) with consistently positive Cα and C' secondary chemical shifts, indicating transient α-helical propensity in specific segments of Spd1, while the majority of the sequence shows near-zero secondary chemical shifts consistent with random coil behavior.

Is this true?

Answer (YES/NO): NO